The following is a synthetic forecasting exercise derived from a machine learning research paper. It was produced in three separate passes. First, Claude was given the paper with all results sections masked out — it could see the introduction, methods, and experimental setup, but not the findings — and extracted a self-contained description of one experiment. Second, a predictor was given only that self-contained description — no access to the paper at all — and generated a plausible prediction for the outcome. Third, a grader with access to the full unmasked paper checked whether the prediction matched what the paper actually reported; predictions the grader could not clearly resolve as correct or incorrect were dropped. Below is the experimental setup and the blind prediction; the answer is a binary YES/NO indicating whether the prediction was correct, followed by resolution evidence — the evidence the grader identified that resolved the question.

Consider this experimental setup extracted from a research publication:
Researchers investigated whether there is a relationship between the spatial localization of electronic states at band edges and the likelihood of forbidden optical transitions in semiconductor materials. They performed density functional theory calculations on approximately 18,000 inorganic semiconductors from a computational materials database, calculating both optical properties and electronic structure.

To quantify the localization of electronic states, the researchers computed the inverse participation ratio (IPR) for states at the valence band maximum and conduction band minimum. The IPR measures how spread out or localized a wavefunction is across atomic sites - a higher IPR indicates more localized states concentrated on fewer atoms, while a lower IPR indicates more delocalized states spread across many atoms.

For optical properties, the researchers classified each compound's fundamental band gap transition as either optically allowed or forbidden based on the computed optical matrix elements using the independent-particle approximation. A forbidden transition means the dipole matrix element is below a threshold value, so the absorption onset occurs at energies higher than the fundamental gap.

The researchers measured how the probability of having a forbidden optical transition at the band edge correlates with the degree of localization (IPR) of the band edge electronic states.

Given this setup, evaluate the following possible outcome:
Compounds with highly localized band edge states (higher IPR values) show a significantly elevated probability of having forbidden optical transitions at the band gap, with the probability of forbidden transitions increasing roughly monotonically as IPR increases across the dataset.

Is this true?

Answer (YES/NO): YES